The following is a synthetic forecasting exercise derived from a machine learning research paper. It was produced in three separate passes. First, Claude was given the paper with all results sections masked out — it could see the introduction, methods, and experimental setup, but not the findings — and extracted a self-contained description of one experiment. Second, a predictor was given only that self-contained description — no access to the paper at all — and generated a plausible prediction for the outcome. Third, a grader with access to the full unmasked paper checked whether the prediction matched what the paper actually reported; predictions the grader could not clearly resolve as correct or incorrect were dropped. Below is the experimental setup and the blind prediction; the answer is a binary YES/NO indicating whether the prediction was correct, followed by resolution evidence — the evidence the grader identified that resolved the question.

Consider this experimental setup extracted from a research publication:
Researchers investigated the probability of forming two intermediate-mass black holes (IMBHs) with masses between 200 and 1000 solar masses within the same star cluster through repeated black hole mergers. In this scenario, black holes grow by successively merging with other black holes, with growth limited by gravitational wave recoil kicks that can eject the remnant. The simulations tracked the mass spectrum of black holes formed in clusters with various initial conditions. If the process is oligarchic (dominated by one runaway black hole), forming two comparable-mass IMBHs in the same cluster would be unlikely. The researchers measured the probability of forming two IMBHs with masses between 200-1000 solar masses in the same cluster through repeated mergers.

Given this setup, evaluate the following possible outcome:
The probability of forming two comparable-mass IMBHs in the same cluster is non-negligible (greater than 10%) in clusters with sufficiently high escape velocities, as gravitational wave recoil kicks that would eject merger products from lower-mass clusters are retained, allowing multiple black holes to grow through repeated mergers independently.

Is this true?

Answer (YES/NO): NO